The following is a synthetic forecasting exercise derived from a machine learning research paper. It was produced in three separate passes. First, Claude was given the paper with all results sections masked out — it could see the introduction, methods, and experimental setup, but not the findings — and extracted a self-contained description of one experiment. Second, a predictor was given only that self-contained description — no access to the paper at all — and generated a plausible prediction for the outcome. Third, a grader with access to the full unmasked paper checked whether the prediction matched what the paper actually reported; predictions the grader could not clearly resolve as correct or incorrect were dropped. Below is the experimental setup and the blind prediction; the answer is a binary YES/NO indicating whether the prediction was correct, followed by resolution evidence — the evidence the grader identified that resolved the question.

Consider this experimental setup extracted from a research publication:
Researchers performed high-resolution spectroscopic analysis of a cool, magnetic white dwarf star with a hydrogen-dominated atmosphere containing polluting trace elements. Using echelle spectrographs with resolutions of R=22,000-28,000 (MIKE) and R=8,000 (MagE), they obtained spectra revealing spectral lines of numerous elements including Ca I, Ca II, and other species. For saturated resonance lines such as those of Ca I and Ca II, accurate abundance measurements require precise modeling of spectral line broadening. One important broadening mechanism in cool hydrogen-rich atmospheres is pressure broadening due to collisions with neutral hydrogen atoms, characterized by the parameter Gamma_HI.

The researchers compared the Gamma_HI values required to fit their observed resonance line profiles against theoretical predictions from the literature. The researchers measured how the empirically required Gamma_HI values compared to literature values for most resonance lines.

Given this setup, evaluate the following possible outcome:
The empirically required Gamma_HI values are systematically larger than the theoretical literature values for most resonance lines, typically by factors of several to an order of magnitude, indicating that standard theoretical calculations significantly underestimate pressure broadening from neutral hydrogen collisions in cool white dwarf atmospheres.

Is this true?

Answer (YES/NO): NO